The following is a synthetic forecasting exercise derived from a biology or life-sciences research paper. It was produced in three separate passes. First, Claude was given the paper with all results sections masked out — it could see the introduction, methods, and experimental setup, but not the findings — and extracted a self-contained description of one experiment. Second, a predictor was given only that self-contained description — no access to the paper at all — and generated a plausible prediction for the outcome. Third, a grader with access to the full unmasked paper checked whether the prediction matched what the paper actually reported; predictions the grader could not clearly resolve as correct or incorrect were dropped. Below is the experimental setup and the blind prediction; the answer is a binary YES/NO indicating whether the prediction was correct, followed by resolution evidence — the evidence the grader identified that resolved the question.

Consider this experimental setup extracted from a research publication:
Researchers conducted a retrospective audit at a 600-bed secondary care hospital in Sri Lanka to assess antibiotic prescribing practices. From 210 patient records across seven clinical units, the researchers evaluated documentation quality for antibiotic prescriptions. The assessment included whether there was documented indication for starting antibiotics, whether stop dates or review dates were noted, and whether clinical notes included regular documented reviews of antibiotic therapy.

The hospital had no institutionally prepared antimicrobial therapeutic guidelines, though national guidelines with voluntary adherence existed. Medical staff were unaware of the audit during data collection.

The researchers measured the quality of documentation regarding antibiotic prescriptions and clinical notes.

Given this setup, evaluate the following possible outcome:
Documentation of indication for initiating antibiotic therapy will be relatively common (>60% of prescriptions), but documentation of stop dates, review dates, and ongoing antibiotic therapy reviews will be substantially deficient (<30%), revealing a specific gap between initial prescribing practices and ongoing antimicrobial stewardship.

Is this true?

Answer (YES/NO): YES